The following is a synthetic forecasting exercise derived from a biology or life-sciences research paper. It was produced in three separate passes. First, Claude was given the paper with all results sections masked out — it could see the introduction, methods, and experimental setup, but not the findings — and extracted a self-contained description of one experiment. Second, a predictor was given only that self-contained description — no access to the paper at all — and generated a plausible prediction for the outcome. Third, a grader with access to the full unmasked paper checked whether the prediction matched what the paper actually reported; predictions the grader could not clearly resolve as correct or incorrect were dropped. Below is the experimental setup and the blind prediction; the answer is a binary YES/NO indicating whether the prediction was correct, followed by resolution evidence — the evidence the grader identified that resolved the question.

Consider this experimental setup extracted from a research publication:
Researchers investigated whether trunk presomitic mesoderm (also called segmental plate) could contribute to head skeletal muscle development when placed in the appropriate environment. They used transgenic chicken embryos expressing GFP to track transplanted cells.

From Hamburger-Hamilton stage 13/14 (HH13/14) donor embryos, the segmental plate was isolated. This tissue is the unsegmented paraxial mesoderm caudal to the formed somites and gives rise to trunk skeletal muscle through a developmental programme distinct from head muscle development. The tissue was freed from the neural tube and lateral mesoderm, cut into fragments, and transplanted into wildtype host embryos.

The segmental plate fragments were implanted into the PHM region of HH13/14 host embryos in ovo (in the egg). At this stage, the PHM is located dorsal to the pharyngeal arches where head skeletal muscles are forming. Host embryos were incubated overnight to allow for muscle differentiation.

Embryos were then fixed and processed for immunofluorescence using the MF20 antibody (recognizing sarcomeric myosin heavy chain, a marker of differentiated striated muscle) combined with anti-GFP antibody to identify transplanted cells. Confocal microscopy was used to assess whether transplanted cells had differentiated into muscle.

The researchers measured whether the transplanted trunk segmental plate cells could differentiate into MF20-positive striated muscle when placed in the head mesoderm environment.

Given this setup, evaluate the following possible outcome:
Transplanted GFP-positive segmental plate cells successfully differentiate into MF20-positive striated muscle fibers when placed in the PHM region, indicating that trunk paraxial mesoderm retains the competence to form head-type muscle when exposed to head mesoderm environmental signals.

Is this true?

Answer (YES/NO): NO